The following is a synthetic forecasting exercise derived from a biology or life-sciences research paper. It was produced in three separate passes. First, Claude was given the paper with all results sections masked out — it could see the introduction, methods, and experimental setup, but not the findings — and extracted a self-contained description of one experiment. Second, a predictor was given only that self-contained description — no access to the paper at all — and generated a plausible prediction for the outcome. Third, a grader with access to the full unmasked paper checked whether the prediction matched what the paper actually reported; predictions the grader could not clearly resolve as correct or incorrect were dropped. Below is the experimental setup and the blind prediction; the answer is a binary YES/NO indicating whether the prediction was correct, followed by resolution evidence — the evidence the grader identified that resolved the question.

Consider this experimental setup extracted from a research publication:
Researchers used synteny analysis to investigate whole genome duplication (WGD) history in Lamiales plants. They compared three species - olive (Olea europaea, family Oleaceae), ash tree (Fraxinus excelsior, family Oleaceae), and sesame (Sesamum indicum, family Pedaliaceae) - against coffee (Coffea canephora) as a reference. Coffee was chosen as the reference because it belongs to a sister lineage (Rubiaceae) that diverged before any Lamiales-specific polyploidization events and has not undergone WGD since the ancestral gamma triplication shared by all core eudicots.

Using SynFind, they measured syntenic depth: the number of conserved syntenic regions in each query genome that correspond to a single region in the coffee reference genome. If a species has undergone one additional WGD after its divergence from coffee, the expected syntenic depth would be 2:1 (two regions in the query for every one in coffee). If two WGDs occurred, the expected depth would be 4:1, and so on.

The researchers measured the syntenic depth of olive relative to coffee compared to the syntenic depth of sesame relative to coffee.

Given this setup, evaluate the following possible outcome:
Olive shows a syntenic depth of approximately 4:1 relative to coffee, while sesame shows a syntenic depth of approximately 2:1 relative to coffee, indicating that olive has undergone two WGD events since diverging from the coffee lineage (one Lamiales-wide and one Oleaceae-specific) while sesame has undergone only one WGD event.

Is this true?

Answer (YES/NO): NO